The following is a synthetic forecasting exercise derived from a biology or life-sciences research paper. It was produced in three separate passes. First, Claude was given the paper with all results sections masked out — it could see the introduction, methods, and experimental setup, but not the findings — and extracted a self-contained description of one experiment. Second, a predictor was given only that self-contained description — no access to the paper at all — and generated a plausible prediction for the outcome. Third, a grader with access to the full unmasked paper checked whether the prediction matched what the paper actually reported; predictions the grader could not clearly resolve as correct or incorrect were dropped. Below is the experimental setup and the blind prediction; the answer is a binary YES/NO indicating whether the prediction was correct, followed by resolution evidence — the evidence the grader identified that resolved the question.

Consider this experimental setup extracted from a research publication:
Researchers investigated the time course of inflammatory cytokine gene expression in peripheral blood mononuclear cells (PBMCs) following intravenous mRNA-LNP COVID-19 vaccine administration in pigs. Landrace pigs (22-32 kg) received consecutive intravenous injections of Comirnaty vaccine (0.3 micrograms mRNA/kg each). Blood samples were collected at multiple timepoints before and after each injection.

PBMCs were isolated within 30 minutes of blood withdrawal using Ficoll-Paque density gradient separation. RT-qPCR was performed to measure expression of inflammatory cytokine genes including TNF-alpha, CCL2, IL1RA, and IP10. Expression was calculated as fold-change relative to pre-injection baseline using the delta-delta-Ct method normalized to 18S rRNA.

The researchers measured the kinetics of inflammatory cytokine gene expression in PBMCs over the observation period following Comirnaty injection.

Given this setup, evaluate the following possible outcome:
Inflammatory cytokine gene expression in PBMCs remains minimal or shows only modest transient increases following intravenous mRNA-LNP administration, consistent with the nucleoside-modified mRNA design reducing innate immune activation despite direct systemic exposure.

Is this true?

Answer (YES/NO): NO